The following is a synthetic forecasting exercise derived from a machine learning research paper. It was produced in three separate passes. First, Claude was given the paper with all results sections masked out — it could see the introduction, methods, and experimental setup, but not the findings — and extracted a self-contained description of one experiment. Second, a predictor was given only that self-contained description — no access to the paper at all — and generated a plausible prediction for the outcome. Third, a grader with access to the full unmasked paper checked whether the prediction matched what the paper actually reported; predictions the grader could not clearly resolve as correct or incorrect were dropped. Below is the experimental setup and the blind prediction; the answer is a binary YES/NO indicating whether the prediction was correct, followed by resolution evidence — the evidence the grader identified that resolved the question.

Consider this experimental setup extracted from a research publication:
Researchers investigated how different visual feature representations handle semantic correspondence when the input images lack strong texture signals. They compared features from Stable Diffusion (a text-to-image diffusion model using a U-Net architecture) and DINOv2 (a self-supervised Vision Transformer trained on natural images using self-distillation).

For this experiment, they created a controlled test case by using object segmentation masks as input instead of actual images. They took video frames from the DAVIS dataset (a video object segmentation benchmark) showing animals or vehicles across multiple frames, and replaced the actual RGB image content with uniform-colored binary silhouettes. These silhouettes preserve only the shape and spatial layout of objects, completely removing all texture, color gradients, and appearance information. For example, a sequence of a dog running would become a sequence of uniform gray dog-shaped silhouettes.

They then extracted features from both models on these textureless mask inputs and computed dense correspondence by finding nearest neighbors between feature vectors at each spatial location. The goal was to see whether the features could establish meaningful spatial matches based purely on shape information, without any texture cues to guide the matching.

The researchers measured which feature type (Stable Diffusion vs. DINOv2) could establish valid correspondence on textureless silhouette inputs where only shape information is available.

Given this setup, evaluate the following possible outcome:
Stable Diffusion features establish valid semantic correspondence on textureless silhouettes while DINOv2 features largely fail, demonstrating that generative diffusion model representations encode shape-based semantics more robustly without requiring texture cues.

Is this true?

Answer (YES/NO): YES